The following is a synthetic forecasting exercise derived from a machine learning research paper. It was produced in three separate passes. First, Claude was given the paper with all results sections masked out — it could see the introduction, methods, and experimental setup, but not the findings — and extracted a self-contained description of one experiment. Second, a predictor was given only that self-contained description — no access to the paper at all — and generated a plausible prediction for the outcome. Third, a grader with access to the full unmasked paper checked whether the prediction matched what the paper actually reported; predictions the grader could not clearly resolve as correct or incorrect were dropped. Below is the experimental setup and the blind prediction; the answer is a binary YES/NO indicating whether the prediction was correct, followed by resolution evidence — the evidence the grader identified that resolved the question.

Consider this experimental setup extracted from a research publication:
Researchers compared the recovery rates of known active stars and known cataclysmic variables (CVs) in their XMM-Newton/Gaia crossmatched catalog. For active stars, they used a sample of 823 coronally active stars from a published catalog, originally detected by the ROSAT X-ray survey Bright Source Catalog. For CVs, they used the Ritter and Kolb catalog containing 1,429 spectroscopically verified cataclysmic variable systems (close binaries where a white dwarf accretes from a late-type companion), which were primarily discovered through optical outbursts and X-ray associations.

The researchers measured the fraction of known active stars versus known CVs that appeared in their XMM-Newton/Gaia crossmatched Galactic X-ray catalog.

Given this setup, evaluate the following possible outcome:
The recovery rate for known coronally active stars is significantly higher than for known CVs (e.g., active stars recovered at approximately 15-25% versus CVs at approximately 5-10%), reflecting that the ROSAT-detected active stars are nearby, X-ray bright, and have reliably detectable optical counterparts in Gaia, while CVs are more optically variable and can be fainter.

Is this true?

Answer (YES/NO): NO